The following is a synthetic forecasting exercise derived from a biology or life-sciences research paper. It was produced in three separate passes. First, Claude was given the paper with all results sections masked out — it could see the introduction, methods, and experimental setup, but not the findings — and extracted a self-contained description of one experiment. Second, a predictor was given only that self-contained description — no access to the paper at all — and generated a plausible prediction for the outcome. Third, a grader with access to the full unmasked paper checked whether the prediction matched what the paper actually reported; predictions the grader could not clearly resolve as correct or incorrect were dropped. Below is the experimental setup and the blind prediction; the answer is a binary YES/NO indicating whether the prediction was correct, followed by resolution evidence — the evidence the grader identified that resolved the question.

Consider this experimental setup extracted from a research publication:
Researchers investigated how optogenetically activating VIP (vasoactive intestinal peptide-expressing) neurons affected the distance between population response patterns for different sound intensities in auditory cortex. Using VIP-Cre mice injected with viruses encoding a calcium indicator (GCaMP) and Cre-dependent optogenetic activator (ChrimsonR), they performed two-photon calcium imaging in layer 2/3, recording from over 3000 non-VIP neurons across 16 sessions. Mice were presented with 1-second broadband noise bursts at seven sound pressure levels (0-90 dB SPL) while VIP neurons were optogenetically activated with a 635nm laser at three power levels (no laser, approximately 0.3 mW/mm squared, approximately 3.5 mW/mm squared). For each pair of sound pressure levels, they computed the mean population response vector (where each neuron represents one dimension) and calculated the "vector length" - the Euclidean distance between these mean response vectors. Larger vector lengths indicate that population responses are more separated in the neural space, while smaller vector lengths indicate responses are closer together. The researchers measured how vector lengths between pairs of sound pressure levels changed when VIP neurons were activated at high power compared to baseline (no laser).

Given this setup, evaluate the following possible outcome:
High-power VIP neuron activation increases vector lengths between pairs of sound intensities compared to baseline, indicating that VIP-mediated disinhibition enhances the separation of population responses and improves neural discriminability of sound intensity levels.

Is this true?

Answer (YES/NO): NO